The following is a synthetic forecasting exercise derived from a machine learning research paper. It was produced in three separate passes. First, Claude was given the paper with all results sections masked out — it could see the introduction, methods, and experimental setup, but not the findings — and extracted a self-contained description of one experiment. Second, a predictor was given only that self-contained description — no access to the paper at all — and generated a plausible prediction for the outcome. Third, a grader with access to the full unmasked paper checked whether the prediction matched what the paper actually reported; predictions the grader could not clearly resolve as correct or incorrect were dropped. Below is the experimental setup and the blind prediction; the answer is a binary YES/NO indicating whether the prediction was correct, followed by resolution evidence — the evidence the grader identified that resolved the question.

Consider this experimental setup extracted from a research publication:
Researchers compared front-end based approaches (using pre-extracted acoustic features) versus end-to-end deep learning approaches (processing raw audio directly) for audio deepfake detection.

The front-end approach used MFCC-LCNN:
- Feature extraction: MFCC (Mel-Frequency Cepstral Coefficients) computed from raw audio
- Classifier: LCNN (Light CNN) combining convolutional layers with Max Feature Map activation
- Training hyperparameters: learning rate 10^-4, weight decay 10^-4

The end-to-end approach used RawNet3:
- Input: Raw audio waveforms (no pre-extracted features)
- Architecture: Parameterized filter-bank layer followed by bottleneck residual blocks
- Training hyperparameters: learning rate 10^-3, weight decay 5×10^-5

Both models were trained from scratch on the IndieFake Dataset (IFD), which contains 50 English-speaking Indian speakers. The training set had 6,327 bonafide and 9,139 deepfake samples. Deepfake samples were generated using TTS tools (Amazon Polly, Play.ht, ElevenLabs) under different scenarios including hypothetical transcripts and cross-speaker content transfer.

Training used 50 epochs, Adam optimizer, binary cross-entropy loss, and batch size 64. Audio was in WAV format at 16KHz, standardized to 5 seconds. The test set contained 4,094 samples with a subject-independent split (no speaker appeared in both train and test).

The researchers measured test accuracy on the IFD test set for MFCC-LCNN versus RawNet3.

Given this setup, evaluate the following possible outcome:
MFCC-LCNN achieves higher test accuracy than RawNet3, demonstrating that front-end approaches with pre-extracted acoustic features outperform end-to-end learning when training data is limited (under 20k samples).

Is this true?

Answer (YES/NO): NO